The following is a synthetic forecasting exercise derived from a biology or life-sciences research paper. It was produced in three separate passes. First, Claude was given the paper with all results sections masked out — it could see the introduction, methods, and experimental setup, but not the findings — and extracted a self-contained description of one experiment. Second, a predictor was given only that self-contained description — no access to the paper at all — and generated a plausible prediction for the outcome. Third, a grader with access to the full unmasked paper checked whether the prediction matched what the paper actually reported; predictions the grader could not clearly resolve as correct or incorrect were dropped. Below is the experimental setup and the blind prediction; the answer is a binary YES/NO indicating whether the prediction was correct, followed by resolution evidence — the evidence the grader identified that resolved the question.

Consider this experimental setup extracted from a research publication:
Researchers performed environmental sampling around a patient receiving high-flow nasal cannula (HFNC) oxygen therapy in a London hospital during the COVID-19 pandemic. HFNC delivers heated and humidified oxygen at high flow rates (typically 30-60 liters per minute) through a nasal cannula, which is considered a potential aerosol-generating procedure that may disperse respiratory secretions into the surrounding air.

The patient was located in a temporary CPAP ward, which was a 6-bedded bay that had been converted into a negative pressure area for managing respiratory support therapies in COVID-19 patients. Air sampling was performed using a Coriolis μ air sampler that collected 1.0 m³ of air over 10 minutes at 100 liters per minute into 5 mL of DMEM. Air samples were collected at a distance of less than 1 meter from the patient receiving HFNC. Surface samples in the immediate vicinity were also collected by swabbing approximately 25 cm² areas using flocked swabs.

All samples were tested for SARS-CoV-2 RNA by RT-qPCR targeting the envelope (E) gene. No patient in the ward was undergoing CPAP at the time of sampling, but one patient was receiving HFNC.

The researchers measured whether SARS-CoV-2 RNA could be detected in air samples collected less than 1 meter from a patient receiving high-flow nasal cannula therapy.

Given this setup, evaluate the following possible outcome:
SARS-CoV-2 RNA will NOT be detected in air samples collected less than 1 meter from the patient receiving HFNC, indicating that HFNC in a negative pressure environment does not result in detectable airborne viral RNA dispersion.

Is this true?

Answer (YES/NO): NO